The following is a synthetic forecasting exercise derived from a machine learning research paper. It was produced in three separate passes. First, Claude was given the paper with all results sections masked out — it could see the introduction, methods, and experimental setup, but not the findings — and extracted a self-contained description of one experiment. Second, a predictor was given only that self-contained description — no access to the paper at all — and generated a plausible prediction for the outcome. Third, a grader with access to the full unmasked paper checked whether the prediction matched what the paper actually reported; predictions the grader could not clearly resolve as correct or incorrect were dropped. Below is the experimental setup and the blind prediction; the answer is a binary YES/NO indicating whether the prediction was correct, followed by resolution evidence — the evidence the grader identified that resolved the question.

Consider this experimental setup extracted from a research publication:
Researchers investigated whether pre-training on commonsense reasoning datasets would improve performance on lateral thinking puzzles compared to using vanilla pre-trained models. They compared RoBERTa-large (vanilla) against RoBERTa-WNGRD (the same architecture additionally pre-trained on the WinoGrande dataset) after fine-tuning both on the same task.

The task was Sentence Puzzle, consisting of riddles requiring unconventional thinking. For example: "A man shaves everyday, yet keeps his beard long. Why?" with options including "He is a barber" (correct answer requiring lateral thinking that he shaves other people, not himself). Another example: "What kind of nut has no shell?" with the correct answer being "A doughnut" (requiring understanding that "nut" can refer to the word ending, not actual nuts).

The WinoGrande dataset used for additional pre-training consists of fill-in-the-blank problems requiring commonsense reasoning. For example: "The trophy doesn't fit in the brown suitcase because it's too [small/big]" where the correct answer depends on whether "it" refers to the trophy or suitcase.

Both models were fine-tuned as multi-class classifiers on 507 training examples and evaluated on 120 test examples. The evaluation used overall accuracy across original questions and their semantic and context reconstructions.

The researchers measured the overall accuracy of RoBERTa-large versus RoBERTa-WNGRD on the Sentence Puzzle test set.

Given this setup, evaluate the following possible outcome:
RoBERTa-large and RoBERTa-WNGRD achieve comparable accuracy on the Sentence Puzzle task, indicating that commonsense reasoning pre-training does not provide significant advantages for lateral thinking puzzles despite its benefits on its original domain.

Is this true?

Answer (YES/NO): NO